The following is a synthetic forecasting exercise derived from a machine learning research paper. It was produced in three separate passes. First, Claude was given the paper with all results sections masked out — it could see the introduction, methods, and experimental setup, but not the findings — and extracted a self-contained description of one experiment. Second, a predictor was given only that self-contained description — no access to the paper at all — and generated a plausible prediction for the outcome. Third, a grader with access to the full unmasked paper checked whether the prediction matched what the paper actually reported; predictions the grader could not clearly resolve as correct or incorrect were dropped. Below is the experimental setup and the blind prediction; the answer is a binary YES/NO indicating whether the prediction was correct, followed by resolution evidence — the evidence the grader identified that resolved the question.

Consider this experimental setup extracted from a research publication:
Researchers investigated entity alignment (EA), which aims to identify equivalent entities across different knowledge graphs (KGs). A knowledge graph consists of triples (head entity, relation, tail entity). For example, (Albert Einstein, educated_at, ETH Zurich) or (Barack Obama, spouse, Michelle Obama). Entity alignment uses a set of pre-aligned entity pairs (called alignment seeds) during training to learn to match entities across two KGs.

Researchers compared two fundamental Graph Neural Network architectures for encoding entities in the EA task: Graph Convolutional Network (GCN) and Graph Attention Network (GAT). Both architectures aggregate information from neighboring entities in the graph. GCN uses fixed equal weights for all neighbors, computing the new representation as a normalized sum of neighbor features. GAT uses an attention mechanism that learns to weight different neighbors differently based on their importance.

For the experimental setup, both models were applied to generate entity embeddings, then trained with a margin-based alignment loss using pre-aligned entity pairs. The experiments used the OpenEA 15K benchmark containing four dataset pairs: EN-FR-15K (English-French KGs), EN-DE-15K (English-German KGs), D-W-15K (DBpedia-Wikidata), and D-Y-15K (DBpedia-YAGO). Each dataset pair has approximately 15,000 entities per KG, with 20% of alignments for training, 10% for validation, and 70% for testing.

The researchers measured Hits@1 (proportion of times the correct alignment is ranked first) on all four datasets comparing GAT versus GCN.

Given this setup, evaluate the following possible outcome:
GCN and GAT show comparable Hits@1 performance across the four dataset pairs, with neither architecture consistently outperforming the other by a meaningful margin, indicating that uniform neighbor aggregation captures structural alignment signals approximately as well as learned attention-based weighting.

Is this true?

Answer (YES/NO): NO